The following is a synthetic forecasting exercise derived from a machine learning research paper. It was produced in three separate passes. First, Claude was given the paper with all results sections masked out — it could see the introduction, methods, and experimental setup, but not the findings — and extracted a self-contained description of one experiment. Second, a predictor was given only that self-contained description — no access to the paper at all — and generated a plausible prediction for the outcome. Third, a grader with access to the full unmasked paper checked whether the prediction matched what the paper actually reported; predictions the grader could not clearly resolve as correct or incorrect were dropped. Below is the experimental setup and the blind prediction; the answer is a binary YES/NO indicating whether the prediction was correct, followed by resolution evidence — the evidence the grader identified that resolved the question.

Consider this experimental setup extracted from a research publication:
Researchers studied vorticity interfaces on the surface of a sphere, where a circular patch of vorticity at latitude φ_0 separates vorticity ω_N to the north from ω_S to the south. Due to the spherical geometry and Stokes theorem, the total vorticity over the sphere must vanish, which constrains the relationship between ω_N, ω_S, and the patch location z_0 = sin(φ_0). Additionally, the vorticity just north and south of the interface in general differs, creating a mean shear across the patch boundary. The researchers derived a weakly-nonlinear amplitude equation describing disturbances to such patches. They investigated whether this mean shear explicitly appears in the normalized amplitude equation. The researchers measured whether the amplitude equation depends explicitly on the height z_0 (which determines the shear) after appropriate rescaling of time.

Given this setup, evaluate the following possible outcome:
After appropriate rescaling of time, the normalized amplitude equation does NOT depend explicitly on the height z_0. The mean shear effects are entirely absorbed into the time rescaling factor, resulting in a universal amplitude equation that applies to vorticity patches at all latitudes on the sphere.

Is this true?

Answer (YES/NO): YES